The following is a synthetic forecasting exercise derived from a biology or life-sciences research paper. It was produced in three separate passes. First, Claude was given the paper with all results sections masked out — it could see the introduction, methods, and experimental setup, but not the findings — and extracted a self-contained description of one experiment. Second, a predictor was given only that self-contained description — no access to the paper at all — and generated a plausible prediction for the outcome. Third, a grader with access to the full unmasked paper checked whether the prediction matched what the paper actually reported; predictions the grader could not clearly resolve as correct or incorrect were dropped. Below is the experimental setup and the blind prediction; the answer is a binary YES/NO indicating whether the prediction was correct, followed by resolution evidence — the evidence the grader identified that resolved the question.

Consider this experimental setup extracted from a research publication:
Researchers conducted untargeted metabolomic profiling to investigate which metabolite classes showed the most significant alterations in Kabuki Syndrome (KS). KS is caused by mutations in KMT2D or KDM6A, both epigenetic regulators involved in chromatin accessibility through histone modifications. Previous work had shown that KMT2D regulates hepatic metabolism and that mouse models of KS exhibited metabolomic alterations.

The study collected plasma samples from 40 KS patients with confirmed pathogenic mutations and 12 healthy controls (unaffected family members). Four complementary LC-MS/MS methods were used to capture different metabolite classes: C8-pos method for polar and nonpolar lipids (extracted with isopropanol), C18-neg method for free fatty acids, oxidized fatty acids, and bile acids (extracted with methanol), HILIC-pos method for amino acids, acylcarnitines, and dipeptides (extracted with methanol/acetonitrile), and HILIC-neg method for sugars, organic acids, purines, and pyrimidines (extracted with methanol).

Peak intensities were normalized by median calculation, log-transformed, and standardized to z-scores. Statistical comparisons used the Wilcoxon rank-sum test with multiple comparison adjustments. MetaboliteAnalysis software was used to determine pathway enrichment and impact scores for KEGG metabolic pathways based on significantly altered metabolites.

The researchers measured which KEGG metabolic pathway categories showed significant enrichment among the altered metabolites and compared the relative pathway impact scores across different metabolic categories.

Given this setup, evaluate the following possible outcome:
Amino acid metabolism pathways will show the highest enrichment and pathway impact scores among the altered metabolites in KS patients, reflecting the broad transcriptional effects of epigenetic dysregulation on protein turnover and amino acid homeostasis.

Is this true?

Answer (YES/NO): NO